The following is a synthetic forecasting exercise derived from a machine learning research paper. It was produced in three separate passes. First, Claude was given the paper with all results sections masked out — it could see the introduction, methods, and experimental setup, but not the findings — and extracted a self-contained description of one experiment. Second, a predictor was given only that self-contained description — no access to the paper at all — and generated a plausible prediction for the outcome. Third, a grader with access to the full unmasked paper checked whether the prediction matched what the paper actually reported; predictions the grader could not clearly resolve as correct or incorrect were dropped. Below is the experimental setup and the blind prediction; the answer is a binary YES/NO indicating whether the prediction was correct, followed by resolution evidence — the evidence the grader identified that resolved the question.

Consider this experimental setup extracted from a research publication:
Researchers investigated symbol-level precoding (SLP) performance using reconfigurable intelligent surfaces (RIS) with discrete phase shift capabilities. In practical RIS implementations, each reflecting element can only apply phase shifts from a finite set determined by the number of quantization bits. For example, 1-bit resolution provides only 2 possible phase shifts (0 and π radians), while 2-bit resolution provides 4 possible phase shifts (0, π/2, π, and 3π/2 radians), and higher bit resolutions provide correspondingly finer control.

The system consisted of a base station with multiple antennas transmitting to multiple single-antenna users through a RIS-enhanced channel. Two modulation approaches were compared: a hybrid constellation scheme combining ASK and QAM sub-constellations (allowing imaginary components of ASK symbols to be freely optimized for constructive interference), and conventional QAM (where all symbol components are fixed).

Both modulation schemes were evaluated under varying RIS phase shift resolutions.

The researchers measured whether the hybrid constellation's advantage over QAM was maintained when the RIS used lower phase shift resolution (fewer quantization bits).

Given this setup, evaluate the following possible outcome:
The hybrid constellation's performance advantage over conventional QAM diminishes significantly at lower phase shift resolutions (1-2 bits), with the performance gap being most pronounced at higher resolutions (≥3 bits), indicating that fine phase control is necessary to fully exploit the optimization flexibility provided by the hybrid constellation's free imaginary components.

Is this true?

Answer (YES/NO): NO